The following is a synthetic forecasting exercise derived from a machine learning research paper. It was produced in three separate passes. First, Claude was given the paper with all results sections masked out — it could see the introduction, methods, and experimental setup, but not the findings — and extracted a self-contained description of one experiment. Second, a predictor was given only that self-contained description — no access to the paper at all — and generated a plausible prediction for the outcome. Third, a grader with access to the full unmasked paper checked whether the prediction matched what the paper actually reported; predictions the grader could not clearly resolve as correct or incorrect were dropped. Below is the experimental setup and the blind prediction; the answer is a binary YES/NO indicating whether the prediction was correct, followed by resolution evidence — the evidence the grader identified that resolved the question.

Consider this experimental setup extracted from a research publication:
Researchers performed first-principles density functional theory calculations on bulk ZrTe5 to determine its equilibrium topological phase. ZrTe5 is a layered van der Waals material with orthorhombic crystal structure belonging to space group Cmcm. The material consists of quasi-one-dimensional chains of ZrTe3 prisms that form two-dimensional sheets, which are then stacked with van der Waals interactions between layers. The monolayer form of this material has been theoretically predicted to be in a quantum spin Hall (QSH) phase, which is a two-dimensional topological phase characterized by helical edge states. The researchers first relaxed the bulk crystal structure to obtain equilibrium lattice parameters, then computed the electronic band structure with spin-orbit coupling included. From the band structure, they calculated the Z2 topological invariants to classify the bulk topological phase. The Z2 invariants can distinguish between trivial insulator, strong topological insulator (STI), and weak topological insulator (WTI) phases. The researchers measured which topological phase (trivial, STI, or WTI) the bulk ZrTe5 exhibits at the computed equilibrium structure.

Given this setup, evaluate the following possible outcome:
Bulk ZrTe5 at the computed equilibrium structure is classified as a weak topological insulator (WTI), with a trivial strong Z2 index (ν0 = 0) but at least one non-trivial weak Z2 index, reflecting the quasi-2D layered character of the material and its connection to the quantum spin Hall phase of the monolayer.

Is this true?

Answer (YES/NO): NO